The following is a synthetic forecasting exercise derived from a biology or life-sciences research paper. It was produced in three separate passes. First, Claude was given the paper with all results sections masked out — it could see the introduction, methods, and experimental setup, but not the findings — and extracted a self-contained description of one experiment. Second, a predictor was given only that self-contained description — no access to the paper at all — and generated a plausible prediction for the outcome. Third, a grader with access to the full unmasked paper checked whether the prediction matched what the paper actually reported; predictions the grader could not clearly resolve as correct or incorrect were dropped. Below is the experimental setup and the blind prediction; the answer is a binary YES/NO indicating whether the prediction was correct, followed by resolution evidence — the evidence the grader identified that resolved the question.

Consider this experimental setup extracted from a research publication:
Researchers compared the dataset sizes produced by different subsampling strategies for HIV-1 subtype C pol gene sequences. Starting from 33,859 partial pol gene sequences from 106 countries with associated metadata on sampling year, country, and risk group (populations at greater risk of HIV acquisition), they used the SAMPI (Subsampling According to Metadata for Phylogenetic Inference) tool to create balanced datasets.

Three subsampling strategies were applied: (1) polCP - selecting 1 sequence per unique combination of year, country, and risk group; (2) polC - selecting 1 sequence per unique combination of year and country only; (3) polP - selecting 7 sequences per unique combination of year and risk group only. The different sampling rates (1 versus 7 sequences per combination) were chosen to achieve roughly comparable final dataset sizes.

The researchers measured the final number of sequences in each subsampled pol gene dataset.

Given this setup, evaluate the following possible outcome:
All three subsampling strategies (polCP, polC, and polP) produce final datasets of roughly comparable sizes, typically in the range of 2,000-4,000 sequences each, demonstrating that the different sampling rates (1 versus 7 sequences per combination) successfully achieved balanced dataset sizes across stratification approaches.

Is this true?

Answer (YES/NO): NO